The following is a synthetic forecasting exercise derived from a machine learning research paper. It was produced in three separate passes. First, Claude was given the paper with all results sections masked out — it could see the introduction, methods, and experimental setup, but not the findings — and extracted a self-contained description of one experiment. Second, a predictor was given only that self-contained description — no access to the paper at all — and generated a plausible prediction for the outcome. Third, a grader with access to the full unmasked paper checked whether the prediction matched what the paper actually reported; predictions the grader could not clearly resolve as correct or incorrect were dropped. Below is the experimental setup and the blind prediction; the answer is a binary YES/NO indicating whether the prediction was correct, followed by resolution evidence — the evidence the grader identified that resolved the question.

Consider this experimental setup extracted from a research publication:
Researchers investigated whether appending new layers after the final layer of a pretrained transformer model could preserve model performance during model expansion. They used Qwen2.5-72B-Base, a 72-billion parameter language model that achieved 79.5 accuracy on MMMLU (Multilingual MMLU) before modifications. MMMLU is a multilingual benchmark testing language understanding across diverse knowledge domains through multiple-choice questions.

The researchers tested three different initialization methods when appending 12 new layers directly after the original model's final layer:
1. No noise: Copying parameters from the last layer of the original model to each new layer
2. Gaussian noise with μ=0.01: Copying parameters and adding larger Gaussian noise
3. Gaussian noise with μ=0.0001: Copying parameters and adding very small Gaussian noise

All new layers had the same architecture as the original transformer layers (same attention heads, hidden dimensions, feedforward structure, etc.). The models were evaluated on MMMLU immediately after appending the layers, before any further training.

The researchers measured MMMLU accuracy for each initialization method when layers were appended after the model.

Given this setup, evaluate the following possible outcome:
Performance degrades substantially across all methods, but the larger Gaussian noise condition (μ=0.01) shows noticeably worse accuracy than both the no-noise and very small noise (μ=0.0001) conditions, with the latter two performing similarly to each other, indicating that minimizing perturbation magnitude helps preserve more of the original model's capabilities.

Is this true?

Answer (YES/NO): NO